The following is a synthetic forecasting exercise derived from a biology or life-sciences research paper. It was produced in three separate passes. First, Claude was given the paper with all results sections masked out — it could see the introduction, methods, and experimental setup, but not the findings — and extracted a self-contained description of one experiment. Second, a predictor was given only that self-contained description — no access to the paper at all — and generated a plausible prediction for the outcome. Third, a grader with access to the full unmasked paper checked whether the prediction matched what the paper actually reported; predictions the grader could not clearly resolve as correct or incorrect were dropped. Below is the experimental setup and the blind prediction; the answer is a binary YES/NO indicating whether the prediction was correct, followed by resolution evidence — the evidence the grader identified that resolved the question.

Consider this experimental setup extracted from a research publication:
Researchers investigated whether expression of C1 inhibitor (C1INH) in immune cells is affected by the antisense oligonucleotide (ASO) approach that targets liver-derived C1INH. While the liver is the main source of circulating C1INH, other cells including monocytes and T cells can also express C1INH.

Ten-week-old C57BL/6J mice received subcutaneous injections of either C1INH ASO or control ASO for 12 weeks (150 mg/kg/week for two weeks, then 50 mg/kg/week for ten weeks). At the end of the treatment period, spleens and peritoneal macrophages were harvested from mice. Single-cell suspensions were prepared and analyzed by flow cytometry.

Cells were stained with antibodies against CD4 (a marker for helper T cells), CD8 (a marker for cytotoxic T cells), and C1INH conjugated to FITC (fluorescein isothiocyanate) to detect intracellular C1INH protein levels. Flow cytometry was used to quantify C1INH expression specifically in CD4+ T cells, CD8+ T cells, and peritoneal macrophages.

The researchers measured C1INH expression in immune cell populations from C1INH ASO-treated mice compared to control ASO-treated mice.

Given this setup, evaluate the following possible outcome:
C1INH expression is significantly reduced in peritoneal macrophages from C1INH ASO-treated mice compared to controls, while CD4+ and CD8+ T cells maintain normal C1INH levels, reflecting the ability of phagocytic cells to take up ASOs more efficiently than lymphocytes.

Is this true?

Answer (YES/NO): NO